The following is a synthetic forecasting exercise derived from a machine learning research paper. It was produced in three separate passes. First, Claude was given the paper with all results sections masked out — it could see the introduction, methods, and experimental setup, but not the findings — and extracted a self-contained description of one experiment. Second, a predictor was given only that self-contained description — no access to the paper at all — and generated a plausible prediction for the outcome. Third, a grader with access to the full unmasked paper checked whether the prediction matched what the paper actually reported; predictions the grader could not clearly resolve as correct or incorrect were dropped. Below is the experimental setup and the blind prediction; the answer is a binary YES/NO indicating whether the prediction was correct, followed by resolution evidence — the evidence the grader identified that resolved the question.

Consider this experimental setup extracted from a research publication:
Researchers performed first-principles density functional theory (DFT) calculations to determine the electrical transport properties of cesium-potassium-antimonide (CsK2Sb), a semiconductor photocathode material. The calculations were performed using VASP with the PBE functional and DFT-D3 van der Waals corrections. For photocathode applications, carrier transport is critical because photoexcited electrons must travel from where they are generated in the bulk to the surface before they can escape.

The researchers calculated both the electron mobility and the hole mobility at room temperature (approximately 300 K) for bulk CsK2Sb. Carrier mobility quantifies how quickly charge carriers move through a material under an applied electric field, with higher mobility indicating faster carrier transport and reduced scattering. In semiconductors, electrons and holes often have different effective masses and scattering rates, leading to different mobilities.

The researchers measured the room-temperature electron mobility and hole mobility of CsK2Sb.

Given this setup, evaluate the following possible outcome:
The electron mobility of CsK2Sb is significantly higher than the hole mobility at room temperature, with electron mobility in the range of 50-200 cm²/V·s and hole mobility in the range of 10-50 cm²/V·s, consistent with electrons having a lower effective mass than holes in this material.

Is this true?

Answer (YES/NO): NO